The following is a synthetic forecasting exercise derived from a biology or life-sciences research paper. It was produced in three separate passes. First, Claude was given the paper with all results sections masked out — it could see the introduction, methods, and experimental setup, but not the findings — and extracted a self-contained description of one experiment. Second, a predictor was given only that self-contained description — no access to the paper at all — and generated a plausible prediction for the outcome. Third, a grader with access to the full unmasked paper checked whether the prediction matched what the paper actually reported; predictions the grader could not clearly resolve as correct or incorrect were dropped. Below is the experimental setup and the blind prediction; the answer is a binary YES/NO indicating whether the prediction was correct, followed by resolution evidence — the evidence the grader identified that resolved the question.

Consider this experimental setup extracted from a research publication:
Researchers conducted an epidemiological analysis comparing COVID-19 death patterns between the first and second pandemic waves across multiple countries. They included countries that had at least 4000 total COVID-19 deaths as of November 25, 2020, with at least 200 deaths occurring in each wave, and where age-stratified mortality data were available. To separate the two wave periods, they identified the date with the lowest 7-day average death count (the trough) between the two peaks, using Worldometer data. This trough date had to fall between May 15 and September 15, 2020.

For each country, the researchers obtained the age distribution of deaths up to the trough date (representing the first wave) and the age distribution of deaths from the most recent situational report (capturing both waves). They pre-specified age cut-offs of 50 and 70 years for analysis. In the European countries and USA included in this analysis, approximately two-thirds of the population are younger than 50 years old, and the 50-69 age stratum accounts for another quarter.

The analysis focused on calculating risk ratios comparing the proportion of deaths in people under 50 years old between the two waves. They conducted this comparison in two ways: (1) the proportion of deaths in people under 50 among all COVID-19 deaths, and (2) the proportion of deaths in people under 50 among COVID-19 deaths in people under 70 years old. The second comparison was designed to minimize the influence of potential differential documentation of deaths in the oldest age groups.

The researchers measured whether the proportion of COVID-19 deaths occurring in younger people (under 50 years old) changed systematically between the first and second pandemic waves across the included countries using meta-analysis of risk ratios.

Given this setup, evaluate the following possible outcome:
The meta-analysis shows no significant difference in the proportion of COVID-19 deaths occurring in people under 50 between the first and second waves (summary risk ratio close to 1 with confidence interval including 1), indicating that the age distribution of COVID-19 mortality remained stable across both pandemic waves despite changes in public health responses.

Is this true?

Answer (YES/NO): YES